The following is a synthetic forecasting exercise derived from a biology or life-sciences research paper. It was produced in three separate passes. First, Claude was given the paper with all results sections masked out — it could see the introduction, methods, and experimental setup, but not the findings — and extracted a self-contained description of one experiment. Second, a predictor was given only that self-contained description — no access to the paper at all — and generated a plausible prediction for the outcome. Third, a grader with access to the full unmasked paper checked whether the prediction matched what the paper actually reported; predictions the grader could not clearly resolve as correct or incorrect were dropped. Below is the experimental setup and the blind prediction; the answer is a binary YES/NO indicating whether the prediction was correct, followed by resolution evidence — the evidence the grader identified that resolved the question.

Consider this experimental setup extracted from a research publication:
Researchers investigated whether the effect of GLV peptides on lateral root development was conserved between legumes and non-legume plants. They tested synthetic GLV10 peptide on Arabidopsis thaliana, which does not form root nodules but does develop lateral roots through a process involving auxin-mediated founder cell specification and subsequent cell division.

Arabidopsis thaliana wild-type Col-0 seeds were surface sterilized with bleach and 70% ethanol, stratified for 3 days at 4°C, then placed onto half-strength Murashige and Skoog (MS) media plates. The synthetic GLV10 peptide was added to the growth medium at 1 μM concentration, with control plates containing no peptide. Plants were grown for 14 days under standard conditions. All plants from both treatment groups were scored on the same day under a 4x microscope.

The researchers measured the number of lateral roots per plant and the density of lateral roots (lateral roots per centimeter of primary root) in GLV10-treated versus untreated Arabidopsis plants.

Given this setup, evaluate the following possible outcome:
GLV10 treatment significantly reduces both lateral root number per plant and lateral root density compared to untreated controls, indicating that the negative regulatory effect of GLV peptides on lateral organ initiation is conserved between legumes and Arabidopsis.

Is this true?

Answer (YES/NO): NO